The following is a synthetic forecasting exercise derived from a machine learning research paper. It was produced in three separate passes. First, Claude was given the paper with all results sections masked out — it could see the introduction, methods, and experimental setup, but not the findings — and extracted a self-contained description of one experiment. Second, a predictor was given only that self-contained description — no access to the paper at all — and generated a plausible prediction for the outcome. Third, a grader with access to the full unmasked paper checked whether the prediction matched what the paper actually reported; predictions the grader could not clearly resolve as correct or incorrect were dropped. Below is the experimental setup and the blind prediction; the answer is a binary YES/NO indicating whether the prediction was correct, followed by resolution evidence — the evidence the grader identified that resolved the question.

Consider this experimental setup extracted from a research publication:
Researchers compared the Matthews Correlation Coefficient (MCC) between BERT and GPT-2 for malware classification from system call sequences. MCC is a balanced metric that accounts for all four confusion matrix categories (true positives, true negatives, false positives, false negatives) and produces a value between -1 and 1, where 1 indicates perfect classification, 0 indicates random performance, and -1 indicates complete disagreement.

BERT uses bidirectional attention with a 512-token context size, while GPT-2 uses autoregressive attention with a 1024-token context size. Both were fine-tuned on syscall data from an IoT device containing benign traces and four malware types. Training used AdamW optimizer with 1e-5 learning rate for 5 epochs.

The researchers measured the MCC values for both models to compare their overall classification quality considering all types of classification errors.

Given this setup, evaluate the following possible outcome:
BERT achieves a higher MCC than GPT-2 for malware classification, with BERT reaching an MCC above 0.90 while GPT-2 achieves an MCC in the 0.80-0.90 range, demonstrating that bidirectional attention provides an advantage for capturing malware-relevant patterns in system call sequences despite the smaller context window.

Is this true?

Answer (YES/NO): NO